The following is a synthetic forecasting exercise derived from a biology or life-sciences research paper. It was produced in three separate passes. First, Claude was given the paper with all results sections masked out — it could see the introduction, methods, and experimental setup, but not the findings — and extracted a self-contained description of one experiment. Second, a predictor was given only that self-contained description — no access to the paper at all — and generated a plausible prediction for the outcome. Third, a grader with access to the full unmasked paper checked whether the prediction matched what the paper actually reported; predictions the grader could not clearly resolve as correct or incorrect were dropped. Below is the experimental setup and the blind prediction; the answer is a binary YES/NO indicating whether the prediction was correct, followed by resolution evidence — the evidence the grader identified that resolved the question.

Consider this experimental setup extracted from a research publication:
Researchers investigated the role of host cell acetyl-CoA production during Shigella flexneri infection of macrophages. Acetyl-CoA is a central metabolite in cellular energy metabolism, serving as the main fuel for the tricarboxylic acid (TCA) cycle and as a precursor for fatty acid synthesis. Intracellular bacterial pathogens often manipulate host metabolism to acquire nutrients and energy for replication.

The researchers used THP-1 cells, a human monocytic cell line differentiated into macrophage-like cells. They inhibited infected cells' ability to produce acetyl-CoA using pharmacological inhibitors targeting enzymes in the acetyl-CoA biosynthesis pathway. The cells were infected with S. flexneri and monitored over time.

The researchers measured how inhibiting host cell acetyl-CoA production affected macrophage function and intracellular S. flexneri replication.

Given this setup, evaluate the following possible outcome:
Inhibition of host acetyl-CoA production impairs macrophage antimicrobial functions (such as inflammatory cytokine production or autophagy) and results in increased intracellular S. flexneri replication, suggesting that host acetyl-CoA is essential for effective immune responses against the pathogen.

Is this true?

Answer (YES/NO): NO